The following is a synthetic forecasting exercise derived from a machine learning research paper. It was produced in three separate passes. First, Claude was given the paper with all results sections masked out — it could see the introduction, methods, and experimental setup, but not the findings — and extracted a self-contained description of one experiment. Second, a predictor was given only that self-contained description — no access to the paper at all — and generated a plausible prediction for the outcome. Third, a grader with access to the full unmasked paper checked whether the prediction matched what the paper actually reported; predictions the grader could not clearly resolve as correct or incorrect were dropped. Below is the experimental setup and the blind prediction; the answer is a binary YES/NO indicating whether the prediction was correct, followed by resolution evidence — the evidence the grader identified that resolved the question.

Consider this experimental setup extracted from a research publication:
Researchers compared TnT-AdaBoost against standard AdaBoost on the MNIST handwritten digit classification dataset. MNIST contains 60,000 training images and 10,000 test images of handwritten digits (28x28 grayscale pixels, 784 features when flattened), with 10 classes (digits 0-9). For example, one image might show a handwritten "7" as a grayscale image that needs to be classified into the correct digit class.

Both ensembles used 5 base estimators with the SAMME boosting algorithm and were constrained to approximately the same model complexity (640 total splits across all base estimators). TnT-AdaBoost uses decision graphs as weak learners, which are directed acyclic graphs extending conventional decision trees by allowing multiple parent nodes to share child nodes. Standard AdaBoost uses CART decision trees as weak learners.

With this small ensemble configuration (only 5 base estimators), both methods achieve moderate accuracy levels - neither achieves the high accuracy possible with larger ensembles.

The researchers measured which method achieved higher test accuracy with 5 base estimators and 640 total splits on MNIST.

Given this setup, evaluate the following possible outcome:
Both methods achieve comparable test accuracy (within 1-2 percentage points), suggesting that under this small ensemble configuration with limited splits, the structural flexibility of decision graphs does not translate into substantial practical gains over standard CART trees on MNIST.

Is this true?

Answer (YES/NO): YES